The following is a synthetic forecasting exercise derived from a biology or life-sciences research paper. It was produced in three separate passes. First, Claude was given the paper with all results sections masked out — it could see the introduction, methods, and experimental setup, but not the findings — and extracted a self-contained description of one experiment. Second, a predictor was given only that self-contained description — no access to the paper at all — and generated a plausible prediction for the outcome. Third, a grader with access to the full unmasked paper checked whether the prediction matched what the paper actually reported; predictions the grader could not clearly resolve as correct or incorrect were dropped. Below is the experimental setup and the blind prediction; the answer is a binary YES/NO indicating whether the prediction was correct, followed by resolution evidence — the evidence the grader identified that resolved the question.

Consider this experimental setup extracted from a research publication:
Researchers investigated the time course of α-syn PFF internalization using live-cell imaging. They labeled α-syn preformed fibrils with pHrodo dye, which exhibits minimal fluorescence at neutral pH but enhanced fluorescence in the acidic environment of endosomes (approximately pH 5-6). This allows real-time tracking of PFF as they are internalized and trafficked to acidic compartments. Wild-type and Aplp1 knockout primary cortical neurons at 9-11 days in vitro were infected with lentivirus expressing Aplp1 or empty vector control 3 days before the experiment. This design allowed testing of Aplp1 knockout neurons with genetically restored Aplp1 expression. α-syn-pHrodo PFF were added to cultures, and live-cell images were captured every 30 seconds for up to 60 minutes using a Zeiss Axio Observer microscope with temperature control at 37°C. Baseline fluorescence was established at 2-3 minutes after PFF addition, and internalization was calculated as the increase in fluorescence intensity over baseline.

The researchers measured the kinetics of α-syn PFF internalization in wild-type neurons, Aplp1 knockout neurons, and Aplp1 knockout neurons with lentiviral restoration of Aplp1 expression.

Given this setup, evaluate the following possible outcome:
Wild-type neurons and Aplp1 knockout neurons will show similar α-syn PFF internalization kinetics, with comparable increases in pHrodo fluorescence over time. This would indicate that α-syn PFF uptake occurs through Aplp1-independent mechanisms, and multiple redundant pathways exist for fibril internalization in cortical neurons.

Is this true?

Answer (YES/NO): NO